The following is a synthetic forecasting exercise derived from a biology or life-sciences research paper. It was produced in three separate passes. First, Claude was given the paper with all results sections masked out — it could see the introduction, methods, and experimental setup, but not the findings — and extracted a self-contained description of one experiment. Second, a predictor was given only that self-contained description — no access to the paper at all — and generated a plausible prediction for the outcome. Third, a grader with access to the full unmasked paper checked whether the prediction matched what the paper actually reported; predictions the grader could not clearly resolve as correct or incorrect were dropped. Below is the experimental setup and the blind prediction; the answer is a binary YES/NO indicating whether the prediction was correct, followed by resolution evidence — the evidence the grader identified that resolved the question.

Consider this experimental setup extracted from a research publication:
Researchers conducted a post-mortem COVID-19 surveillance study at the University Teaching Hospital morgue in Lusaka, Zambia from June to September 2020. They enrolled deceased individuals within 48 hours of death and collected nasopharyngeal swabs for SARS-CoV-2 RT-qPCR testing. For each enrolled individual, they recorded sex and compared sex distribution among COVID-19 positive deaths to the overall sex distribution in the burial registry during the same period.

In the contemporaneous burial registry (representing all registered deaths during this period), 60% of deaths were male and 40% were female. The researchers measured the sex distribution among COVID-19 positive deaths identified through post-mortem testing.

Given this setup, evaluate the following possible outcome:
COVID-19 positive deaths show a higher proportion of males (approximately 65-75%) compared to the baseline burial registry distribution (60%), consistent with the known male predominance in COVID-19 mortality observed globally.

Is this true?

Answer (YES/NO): YES